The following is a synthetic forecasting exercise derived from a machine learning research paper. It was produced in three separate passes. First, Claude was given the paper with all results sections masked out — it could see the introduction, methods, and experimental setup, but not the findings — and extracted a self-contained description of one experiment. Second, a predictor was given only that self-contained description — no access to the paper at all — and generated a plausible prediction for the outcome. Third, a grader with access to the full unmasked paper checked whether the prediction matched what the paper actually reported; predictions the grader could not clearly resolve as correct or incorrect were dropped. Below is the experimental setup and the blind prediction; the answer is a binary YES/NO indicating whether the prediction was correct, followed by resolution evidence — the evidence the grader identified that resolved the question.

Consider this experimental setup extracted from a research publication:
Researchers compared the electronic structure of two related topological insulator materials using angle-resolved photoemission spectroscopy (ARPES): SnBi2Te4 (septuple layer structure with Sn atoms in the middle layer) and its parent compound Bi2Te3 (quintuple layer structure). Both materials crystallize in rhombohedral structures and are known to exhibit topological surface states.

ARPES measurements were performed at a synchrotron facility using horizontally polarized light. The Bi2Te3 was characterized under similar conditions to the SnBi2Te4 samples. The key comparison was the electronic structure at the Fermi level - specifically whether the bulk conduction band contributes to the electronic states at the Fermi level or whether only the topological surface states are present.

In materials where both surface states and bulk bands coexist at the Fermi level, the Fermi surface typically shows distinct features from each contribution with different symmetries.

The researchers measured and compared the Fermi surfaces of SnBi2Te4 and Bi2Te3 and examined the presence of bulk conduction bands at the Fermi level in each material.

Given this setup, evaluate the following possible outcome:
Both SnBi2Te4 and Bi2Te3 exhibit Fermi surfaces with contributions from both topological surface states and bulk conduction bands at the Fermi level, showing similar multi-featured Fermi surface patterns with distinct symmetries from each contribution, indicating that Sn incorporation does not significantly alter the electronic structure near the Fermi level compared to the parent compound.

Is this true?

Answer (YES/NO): NO